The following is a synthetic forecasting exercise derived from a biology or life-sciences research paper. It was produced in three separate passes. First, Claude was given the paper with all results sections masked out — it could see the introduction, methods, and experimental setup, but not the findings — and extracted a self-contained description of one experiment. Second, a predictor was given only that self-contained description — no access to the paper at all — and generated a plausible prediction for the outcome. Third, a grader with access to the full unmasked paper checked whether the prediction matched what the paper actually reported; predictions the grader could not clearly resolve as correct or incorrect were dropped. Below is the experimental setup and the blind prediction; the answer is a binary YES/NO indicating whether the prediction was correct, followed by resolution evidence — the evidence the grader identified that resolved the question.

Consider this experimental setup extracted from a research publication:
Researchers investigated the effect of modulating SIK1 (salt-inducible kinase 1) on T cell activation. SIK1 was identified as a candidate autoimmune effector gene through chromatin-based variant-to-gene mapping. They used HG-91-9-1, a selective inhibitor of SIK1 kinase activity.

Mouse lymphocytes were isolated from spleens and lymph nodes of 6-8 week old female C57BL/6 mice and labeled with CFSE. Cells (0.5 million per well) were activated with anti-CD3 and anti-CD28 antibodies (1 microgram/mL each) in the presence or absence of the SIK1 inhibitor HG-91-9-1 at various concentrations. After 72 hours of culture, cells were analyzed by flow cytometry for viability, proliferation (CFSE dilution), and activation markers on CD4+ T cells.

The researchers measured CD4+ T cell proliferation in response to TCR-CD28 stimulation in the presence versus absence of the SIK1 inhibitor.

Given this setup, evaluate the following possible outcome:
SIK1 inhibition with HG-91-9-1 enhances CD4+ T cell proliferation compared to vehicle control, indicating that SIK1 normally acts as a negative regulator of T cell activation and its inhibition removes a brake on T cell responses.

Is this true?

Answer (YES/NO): NO